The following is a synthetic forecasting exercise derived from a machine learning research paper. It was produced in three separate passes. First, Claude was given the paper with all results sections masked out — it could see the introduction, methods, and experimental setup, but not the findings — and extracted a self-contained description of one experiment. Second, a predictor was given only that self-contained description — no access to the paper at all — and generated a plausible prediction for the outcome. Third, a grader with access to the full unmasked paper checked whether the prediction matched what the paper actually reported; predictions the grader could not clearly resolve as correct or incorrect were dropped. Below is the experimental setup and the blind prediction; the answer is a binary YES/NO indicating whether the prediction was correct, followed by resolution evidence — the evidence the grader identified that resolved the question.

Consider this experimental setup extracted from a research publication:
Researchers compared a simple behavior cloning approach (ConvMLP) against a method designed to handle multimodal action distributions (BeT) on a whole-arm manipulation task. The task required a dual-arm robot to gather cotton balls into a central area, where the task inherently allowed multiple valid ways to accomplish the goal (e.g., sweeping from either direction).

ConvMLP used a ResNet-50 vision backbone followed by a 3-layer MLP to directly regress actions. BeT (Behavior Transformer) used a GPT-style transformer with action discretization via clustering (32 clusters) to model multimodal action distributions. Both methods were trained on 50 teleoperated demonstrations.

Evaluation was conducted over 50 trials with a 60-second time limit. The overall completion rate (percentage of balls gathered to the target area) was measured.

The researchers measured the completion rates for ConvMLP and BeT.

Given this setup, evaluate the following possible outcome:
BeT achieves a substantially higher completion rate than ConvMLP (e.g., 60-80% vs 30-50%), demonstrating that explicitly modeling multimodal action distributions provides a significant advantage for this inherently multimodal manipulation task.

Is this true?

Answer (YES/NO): NO